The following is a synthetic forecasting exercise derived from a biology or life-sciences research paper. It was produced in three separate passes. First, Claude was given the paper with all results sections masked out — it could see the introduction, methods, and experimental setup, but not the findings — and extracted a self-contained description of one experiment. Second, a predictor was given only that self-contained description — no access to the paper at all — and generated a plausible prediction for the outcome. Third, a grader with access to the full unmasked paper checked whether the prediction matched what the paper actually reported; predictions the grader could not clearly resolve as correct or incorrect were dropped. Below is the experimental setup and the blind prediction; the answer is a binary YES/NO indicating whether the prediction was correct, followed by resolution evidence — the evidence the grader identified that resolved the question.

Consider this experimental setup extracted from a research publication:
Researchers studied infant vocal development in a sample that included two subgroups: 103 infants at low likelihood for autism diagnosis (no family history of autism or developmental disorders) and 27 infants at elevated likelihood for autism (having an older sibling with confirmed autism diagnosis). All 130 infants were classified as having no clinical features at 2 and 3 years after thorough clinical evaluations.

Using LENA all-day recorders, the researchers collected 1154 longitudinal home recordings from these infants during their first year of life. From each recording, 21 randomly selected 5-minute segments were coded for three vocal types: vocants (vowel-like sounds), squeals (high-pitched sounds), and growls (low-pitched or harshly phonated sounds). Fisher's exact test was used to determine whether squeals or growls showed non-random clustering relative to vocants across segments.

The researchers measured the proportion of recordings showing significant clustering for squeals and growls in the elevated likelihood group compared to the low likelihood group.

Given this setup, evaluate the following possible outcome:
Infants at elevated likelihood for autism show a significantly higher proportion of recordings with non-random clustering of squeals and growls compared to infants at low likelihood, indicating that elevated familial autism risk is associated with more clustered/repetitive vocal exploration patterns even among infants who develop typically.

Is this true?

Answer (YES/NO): NO